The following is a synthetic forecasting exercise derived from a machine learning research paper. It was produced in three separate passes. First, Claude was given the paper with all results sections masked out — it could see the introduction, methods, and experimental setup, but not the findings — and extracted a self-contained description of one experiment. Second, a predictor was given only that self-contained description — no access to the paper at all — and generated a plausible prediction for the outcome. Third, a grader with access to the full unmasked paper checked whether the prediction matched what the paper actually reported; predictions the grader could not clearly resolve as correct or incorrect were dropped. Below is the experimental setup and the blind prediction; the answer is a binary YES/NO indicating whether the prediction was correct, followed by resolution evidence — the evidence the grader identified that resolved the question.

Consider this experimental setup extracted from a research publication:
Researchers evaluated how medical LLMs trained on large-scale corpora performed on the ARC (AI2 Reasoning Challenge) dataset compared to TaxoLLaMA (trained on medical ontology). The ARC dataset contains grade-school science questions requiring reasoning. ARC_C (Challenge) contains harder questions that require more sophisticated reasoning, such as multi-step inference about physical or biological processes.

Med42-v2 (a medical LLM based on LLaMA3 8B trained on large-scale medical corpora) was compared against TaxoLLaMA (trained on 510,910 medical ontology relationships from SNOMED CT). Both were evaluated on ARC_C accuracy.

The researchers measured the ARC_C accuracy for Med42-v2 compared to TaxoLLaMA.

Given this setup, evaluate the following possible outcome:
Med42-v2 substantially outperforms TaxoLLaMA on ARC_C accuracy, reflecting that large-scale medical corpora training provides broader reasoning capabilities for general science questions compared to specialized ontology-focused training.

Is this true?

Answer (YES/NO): YES